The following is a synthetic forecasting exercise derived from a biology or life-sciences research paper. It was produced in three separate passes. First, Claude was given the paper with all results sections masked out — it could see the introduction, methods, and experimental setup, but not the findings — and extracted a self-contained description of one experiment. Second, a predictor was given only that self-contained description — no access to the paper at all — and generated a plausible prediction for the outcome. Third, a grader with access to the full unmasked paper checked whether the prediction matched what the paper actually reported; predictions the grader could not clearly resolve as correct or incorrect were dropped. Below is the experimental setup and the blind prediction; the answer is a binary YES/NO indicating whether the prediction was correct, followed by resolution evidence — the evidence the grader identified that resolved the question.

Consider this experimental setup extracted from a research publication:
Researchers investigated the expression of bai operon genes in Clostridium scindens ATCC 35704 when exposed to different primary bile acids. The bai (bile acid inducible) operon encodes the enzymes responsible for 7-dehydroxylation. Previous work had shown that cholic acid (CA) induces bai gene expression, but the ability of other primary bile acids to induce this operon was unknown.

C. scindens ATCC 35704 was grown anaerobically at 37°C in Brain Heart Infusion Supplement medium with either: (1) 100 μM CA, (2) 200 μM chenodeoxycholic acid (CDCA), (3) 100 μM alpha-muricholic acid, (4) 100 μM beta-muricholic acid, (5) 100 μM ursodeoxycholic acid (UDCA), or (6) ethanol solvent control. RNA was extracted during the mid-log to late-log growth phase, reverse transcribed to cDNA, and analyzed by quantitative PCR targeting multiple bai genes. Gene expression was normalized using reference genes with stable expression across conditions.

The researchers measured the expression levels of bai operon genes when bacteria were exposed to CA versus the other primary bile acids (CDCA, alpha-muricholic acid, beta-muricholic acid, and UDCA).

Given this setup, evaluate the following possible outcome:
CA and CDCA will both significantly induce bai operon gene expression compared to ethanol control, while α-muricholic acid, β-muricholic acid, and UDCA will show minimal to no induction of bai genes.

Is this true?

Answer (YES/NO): YES